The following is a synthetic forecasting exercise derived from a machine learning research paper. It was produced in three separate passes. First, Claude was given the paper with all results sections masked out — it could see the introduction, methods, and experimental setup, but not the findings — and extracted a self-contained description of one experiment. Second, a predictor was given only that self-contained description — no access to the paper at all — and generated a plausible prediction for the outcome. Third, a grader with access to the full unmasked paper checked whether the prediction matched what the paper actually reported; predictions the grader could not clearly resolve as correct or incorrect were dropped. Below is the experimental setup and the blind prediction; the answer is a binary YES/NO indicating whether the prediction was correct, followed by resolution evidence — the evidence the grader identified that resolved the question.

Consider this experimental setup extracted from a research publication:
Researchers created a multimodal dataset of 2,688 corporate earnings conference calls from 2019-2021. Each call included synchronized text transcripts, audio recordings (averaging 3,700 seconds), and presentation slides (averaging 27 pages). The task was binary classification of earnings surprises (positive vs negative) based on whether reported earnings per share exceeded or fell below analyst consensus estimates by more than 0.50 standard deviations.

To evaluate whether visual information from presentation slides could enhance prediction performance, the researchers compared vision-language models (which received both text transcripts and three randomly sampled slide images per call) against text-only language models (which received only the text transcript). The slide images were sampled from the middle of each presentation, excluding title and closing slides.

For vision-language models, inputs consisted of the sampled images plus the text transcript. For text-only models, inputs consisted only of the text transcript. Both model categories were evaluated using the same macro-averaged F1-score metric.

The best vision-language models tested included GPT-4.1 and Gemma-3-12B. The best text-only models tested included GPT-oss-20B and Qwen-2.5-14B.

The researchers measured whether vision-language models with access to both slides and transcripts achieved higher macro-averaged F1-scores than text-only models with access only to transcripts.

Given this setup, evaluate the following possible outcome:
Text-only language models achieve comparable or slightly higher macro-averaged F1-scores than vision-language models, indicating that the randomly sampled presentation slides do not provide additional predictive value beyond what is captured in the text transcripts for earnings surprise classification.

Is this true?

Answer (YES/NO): YES